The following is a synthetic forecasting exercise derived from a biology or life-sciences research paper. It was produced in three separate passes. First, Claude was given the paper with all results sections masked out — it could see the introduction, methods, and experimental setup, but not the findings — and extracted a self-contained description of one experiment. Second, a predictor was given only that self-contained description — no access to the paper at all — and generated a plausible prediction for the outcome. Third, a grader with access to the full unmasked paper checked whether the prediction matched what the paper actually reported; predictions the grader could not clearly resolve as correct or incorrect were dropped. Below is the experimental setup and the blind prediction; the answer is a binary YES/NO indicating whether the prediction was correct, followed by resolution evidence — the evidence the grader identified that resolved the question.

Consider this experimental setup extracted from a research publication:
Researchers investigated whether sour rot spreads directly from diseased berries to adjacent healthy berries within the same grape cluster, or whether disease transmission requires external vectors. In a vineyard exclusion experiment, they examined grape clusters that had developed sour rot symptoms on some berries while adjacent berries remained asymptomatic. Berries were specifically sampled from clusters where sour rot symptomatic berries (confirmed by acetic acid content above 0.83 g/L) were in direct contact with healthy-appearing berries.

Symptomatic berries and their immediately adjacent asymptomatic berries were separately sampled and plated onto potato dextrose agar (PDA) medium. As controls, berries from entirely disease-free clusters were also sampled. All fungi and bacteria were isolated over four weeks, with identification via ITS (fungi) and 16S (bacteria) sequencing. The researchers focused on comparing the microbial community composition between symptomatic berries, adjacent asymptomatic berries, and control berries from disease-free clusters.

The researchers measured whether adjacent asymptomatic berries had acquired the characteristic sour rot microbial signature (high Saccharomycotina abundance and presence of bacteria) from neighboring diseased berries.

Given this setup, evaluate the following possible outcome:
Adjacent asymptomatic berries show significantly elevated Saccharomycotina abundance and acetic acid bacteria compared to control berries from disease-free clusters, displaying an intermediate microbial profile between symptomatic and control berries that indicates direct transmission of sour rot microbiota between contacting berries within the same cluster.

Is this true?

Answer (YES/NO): NO